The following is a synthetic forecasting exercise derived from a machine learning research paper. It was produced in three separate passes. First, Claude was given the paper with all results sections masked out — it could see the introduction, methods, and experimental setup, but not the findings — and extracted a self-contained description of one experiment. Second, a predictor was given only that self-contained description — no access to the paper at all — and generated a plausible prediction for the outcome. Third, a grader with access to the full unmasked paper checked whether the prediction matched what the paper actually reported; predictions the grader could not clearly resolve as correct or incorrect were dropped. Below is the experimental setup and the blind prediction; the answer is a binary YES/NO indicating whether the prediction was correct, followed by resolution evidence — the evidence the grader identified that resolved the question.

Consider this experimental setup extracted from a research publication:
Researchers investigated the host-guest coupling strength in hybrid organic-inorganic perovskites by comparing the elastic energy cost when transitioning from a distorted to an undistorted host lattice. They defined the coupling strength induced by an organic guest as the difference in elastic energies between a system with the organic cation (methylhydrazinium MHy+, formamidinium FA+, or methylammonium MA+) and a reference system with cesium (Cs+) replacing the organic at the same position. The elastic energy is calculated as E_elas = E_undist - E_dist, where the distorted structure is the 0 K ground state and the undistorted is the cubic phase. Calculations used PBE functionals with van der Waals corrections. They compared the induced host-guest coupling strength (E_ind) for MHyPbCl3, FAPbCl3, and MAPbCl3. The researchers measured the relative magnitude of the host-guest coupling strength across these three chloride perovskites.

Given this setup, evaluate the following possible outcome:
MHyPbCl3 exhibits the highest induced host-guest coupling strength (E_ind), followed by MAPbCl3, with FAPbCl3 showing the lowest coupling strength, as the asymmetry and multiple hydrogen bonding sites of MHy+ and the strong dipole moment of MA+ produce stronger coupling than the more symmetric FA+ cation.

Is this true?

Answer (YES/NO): NO